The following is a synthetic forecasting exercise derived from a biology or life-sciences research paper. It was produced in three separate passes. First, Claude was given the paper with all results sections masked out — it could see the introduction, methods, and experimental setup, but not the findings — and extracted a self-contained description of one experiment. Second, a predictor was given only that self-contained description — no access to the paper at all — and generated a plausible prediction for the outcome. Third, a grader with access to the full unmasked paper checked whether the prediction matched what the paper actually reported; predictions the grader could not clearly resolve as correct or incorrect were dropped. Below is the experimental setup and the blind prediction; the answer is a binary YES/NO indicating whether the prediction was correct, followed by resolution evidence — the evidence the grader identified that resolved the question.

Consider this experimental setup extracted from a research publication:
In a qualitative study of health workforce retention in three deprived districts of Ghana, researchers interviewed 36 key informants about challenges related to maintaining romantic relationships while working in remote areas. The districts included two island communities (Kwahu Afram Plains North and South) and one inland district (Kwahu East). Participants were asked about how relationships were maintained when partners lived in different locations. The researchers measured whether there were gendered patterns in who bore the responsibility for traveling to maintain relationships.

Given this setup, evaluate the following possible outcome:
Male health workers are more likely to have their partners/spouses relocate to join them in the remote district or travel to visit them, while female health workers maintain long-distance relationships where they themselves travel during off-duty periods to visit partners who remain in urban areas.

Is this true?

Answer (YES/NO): YES